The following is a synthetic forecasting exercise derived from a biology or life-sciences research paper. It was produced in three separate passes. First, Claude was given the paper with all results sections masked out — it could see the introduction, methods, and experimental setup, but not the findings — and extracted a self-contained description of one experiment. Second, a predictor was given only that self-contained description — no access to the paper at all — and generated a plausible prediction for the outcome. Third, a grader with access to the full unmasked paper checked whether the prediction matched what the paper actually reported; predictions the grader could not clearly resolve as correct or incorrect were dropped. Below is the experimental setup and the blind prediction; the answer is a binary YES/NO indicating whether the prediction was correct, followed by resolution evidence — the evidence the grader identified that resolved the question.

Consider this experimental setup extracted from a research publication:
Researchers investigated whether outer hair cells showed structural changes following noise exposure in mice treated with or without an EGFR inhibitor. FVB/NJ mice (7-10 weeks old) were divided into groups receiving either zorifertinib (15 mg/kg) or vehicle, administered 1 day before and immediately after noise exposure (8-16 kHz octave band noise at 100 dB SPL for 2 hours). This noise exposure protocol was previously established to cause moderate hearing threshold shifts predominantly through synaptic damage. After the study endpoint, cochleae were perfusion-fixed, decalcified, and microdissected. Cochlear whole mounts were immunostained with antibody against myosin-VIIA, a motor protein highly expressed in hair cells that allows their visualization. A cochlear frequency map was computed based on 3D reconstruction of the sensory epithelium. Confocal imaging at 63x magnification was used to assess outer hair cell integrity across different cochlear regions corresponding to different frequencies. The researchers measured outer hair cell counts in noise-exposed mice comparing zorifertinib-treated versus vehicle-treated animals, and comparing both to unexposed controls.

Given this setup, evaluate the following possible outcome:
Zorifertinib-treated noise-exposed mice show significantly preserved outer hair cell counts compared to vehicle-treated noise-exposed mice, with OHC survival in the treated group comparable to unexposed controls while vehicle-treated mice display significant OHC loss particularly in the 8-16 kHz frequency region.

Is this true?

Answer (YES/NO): NO